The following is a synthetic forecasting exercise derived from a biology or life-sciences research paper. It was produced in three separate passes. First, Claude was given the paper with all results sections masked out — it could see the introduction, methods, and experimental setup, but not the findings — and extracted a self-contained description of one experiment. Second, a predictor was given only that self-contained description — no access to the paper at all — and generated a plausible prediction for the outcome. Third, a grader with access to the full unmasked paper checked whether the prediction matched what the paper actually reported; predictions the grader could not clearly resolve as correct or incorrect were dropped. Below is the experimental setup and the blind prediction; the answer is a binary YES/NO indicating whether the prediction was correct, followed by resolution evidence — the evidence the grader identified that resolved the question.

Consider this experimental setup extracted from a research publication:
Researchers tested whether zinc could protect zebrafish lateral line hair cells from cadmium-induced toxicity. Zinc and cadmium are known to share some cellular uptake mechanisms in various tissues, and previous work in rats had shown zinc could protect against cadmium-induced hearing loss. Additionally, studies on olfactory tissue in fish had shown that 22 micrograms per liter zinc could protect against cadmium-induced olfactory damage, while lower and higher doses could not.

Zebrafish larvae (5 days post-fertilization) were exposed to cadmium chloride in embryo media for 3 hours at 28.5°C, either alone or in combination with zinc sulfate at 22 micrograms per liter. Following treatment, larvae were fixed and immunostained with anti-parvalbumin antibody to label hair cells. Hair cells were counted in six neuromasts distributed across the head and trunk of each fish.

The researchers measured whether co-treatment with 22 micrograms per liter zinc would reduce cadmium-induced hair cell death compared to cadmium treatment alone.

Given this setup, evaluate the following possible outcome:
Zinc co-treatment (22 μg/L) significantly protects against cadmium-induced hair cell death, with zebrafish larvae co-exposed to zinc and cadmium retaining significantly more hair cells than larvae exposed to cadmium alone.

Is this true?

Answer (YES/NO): NO